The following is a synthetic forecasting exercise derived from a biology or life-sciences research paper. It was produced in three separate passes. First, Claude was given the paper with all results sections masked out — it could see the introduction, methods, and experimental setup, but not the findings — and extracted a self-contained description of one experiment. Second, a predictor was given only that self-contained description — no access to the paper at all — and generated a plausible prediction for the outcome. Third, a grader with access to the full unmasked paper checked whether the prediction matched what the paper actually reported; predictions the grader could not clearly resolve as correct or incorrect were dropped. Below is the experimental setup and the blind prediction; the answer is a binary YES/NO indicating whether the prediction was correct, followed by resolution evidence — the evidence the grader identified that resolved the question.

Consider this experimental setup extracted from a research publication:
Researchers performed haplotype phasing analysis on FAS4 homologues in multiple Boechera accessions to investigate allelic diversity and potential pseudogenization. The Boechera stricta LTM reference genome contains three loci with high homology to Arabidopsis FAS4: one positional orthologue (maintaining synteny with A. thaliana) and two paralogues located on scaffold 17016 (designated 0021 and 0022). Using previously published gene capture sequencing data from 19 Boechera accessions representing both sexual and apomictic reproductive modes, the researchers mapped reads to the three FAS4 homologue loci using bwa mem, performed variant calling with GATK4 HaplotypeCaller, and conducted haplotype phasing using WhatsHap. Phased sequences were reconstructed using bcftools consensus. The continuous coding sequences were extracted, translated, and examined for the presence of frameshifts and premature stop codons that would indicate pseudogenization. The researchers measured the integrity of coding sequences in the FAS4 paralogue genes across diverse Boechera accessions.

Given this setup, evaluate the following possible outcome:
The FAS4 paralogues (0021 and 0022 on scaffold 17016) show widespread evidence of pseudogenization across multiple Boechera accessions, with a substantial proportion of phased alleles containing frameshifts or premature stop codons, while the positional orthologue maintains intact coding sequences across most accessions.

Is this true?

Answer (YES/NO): NO